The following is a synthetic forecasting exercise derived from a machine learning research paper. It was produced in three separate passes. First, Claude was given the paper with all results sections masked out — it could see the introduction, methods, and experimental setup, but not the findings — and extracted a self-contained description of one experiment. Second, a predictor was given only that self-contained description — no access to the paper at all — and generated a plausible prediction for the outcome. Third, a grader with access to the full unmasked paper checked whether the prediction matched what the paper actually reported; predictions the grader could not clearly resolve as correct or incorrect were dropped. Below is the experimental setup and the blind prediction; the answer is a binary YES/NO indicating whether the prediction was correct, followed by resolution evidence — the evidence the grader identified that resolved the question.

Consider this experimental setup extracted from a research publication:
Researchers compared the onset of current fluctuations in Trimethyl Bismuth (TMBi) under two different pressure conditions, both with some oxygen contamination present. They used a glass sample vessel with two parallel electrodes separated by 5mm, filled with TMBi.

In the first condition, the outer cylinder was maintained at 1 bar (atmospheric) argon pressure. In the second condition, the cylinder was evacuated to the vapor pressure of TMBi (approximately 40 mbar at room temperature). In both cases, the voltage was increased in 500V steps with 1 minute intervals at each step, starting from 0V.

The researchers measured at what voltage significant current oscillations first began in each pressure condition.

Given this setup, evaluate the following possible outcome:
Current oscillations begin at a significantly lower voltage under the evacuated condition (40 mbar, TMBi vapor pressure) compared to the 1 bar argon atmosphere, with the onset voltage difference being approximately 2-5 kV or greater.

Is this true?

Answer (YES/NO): YES